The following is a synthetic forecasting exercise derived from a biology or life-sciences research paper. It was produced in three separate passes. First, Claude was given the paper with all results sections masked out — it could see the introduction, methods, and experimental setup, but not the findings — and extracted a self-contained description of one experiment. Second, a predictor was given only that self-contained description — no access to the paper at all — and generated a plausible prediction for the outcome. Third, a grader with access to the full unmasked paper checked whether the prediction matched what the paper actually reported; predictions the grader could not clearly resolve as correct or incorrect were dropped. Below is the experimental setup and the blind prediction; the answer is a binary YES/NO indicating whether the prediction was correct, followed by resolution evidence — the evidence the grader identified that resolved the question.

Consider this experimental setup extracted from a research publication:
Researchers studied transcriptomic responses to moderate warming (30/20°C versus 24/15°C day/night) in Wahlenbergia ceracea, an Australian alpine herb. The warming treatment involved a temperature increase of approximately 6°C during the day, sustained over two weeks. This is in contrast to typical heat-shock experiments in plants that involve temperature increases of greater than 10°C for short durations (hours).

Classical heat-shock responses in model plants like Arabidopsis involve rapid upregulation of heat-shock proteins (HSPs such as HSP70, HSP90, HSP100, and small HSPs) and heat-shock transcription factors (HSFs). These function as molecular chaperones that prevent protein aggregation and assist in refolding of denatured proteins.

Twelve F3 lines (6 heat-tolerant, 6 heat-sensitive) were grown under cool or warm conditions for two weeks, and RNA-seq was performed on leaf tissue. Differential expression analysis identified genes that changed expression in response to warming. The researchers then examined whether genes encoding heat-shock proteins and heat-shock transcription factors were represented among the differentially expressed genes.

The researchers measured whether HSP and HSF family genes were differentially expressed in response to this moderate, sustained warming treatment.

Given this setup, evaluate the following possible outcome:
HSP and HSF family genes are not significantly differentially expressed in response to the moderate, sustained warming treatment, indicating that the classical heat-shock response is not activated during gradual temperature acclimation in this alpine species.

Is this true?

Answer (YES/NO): NO